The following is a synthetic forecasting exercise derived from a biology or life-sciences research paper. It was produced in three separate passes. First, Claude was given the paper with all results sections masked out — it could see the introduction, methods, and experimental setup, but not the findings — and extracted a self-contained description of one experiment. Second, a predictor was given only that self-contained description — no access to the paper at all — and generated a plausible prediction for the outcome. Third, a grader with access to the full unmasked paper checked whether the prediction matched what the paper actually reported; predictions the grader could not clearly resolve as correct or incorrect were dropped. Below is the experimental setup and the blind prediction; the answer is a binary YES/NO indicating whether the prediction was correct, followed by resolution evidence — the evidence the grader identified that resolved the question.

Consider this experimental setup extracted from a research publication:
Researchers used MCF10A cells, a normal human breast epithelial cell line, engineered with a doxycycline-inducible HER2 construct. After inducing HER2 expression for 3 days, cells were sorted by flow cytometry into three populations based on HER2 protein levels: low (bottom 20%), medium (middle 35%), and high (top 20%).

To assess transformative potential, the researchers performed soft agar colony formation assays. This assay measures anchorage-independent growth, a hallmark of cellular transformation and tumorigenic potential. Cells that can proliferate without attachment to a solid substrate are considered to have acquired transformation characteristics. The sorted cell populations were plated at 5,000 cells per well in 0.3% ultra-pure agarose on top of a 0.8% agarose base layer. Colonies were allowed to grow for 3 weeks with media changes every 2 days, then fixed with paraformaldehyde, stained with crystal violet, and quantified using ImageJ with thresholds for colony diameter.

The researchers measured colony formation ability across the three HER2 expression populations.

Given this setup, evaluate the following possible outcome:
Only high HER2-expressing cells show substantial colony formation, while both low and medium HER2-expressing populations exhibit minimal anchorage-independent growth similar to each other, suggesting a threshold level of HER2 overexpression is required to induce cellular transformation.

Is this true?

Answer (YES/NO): NO